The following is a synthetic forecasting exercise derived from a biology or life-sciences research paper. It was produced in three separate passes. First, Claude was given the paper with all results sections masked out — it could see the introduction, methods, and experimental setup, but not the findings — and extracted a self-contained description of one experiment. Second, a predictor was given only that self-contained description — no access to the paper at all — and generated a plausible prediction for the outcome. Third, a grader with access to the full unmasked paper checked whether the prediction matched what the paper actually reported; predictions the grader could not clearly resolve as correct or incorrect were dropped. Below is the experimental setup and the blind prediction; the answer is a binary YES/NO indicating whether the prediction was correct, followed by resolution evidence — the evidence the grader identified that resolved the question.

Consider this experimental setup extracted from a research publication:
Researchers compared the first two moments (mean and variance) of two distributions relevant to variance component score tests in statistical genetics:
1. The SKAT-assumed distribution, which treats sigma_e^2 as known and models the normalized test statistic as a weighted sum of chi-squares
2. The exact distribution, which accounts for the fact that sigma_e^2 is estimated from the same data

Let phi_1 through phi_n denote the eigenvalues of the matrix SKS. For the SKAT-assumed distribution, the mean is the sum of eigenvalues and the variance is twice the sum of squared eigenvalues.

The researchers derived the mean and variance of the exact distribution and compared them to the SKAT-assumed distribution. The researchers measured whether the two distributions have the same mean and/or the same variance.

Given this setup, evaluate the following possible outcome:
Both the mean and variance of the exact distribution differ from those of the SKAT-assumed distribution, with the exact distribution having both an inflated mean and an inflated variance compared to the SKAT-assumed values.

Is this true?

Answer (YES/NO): NO